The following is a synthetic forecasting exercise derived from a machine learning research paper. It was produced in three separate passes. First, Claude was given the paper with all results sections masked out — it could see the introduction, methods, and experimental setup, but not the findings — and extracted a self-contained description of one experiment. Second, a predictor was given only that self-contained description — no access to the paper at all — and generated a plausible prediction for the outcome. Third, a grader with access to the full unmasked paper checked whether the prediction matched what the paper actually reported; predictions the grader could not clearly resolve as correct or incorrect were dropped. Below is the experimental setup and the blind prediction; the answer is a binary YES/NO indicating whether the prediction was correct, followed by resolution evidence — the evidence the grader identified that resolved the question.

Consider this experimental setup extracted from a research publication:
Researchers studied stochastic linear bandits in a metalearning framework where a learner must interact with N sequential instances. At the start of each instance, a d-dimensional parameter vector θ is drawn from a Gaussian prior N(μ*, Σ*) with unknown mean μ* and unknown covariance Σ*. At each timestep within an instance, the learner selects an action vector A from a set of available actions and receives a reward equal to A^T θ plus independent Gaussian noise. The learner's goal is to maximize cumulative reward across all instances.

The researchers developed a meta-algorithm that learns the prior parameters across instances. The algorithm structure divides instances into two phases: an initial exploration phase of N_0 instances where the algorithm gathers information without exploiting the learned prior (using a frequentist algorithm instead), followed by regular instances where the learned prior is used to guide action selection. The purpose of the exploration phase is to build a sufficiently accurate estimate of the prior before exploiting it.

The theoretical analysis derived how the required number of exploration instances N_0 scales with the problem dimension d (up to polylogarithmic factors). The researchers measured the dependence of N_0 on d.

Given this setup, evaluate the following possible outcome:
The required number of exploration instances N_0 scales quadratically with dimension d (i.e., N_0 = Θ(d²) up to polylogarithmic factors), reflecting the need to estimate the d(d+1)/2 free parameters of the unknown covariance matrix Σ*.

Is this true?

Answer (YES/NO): NO